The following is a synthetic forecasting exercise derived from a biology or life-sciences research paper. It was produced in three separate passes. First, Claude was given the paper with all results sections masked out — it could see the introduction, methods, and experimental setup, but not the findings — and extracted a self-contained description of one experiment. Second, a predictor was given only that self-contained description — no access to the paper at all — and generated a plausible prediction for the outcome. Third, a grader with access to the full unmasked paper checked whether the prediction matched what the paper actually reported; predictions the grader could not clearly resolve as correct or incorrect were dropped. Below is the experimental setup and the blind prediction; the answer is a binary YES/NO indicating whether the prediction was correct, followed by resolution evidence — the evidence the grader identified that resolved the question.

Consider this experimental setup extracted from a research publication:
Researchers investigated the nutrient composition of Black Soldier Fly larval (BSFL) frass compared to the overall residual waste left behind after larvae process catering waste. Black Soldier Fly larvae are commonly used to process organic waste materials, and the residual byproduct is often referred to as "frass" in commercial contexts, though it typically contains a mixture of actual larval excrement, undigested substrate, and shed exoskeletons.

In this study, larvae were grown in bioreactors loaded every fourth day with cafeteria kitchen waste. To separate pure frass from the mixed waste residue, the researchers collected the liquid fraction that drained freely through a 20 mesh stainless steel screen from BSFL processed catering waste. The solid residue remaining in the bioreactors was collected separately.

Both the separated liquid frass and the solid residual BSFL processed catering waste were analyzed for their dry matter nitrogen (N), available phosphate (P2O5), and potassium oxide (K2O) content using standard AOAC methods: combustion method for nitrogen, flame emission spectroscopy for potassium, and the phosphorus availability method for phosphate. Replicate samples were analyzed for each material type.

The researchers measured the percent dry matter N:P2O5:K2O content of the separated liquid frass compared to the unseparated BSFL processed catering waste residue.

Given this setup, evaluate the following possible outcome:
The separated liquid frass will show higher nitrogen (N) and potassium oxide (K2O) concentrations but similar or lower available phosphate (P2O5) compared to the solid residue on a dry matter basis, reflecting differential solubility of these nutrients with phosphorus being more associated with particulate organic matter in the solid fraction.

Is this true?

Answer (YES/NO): NO